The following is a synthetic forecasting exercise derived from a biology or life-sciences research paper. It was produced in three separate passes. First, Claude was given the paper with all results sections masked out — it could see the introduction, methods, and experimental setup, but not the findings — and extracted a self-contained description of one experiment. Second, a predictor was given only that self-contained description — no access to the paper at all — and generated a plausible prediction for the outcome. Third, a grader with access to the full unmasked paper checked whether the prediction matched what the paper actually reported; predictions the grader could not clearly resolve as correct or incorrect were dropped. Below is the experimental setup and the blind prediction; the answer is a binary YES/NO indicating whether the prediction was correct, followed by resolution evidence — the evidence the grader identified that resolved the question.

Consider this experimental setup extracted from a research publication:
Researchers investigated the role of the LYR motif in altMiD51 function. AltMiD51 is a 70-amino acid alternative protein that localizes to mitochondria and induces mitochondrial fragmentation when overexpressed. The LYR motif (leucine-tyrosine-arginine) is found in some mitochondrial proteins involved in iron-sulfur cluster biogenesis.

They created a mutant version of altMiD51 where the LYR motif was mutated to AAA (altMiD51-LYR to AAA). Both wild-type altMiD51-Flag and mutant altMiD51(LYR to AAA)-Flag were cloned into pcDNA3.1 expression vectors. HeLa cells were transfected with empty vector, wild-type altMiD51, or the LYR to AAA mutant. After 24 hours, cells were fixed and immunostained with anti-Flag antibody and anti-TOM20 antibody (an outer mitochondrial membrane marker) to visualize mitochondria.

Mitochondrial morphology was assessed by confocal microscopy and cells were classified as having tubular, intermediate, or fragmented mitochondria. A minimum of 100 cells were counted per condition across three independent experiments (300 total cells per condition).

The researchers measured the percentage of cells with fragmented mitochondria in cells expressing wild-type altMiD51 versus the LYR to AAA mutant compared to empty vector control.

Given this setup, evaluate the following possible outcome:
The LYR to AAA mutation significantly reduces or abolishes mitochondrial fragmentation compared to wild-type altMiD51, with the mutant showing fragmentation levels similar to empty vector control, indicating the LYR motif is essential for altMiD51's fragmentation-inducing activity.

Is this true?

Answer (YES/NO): YES